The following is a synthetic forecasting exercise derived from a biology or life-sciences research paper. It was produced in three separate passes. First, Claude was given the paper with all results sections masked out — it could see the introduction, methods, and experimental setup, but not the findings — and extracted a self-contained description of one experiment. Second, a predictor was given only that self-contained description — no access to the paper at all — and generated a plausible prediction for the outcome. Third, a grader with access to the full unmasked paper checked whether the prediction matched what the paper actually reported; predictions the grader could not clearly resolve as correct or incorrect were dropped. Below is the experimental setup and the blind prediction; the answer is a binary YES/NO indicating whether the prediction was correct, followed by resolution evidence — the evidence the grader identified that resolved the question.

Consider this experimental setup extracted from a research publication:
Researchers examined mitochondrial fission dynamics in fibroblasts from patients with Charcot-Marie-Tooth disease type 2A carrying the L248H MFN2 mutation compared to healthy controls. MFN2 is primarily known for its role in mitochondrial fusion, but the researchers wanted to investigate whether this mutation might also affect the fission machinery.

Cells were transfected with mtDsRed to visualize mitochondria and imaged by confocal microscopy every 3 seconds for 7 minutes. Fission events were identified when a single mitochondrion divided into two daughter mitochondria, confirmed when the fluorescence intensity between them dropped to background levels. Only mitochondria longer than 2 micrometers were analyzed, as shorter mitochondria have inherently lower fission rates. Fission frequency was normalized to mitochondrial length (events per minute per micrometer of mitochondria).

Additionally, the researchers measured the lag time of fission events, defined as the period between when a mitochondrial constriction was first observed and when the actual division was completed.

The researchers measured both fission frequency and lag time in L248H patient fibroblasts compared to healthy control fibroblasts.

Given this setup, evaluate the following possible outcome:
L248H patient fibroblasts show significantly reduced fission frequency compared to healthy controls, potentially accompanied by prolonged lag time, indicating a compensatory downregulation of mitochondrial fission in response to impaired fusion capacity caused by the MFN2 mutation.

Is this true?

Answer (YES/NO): YES